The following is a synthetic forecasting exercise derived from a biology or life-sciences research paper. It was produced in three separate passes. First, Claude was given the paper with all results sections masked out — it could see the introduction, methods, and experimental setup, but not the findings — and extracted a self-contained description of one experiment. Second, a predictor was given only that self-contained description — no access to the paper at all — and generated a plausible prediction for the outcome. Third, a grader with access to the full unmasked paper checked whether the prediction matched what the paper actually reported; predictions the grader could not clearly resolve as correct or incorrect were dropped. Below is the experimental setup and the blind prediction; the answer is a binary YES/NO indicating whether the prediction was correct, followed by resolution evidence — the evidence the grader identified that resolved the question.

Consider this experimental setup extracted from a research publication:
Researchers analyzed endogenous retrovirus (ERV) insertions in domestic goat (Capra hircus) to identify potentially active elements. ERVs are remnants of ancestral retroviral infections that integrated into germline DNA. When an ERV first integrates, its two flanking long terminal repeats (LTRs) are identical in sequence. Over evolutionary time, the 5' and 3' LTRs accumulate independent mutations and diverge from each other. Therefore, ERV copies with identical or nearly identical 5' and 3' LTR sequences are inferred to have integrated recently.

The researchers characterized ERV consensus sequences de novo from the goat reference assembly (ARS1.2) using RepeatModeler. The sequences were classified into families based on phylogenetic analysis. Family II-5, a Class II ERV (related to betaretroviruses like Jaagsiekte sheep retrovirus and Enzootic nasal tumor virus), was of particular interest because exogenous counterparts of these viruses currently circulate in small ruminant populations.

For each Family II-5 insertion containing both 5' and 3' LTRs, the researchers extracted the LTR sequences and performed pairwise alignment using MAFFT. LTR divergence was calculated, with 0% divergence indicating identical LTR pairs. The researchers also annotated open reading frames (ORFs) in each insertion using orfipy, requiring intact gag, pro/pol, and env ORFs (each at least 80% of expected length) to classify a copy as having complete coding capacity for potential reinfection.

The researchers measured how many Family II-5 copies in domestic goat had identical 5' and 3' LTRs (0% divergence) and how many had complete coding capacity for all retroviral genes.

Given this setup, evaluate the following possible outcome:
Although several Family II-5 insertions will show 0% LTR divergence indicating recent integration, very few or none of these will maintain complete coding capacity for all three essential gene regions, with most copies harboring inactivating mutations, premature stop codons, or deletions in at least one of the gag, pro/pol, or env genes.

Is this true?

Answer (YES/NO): NO